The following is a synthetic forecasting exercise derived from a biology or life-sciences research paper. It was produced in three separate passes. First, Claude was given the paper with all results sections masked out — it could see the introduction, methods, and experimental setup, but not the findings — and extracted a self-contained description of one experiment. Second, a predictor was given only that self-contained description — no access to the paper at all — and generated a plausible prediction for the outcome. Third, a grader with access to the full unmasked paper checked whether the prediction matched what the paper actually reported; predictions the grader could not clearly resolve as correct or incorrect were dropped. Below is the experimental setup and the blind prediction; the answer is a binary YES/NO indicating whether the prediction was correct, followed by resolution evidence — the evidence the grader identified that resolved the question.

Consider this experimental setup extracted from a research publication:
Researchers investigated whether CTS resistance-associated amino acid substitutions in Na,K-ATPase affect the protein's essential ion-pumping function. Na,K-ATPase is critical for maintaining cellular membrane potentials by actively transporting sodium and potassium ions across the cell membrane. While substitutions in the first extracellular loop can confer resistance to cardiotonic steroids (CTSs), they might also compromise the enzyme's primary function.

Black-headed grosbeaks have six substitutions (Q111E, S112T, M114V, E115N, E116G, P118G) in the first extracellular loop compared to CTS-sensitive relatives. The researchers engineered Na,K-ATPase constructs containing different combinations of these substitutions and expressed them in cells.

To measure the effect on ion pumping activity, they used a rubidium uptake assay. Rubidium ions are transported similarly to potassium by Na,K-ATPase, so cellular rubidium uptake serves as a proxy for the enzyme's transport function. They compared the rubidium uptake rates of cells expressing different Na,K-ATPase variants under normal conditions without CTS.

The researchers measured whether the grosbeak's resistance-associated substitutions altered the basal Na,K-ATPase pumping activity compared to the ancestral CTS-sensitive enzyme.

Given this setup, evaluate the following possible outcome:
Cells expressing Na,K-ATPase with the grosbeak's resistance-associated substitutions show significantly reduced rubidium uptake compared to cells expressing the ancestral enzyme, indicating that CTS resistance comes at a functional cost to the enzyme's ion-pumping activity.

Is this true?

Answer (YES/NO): NO